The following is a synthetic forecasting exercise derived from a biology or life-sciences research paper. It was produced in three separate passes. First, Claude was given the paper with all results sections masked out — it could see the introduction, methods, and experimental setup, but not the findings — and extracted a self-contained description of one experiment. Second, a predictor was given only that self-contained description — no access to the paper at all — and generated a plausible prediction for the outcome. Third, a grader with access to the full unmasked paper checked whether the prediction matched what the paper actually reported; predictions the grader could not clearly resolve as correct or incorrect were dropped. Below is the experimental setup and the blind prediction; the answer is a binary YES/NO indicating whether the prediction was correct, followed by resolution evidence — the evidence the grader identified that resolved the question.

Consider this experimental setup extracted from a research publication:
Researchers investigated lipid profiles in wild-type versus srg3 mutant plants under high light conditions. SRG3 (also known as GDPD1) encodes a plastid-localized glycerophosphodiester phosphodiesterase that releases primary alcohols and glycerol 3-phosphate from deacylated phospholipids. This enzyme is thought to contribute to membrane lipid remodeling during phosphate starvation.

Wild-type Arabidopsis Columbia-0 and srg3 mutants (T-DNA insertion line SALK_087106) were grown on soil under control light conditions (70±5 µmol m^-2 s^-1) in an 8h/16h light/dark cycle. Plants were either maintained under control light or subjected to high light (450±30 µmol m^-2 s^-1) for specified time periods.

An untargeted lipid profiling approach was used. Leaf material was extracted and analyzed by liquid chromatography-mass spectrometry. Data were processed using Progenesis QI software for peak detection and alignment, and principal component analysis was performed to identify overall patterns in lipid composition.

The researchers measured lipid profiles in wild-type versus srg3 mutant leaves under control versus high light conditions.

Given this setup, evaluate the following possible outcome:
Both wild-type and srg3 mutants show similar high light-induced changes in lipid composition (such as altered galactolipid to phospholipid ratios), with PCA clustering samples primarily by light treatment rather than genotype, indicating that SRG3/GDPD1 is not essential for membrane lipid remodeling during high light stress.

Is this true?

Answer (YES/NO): NO